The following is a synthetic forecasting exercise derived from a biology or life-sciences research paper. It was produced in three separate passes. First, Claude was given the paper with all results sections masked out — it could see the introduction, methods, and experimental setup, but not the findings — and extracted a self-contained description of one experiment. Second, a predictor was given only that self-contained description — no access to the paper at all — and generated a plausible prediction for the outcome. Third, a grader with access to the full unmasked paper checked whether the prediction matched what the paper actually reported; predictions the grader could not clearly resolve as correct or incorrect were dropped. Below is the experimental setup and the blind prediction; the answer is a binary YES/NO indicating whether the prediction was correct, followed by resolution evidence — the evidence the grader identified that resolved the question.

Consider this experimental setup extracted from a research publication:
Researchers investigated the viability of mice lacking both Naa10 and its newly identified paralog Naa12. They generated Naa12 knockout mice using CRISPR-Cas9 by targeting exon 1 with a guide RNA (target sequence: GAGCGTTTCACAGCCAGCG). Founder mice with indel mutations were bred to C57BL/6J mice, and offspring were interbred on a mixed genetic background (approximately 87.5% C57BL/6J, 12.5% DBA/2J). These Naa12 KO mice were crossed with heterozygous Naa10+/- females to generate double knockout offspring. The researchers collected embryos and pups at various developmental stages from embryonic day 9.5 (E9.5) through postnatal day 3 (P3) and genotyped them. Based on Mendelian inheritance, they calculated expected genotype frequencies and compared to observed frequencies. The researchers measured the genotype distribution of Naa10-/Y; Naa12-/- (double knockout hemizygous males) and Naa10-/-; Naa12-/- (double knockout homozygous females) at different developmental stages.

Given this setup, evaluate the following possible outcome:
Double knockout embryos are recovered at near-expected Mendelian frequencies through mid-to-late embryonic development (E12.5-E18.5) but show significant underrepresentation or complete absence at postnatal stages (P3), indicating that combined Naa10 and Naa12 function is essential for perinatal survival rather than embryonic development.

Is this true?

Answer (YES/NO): NO